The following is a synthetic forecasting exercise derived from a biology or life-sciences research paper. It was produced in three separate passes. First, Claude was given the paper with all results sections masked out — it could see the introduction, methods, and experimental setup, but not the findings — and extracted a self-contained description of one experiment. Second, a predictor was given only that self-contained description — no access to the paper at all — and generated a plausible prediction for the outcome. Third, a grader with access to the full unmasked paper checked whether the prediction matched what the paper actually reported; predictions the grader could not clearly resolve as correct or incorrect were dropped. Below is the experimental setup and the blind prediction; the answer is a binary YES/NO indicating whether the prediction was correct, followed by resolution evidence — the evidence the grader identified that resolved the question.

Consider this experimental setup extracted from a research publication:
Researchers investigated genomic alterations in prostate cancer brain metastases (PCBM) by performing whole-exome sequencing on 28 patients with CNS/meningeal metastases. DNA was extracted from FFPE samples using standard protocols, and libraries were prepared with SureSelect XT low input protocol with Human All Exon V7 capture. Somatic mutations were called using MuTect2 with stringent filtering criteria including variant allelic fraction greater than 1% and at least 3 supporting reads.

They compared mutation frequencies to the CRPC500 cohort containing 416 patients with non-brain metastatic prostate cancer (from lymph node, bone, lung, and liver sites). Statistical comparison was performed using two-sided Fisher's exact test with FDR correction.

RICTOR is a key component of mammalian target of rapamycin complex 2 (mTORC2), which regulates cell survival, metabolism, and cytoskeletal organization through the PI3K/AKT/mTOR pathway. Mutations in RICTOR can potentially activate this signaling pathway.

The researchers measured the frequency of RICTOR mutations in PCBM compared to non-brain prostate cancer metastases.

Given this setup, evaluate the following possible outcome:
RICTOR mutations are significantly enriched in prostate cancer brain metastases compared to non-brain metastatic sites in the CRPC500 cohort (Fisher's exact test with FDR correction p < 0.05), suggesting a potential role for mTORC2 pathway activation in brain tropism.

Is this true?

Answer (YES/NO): YES